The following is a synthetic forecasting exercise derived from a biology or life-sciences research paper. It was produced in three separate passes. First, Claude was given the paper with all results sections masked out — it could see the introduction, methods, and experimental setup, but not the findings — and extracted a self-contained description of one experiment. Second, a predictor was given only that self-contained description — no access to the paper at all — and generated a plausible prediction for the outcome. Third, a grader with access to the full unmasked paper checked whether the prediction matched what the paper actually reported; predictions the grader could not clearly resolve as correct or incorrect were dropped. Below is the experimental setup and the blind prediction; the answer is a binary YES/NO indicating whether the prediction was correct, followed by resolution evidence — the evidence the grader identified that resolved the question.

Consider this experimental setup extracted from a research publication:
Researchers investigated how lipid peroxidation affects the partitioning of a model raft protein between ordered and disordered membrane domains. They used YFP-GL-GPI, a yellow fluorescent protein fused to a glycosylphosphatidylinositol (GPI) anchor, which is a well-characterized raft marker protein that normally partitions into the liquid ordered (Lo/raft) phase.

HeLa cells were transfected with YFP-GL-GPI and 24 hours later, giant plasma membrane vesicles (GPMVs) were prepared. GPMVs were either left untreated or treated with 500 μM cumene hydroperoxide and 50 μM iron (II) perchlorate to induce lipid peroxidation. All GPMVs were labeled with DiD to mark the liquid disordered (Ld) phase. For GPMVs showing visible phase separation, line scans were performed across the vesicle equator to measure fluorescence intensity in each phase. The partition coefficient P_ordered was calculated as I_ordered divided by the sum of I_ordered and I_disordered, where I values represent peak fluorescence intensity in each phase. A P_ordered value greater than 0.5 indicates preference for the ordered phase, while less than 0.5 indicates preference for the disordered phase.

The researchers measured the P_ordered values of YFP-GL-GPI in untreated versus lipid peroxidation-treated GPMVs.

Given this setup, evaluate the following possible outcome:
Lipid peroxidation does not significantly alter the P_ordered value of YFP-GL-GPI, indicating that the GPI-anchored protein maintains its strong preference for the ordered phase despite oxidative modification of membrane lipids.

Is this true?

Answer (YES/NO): NO